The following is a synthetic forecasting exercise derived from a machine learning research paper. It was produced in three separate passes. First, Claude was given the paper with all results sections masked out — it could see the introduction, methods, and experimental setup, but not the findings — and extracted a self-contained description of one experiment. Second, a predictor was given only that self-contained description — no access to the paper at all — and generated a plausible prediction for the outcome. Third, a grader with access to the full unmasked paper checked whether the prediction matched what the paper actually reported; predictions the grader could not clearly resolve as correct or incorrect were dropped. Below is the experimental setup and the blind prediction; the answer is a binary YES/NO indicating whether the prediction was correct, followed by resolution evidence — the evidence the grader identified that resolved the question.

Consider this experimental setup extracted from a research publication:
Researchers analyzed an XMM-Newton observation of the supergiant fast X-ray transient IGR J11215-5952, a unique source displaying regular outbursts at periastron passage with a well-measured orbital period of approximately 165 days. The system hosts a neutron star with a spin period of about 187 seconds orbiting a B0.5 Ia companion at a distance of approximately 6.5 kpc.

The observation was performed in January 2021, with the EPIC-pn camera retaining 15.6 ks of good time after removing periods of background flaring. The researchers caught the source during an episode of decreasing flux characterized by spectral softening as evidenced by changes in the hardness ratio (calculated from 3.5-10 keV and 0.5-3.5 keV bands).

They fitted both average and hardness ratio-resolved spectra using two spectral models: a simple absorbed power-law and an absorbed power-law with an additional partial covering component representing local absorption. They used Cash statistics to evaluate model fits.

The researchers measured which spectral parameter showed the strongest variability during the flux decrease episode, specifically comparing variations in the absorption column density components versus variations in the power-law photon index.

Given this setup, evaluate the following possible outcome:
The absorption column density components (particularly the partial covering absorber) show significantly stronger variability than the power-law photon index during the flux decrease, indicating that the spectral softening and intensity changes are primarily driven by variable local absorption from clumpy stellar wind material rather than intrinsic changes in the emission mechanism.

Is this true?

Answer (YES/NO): NO